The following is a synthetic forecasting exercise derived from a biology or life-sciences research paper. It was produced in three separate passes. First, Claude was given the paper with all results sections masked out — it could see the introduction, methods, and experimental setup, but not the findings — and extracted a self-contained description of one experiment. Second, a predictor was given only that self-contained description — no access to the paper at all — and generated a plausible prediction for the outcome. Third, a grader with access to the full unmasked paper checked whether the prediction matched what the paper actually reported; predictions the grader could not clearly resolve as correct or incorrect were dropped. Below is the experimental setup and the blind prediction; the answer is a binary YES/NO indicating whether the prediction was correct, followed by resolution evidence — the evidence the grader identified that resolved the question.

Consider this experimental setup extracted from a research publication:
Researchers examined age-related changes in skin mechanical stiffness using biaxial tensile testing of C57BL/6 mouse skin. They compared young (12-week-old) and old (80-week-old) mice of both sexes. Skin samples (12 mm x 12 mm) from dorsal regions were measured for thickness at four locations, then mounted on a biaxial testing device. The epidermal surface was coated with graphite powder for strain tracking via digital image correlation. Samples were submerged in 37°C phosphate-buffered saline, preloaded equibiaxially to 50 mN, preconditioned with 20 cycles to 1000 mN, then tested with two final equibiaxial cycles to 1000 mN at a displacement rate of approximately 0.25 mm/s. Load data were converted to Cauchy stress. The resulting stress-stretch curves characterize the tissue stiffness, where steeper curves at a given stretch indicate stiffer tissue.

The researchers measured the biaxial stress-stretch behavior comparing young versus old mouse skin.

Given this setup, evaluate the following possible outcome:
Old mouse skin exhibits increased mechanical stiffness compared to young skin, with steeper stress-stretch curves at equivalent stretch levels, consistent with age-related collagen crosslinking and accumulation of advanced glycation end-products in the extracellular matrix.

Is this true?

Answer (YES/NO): NO